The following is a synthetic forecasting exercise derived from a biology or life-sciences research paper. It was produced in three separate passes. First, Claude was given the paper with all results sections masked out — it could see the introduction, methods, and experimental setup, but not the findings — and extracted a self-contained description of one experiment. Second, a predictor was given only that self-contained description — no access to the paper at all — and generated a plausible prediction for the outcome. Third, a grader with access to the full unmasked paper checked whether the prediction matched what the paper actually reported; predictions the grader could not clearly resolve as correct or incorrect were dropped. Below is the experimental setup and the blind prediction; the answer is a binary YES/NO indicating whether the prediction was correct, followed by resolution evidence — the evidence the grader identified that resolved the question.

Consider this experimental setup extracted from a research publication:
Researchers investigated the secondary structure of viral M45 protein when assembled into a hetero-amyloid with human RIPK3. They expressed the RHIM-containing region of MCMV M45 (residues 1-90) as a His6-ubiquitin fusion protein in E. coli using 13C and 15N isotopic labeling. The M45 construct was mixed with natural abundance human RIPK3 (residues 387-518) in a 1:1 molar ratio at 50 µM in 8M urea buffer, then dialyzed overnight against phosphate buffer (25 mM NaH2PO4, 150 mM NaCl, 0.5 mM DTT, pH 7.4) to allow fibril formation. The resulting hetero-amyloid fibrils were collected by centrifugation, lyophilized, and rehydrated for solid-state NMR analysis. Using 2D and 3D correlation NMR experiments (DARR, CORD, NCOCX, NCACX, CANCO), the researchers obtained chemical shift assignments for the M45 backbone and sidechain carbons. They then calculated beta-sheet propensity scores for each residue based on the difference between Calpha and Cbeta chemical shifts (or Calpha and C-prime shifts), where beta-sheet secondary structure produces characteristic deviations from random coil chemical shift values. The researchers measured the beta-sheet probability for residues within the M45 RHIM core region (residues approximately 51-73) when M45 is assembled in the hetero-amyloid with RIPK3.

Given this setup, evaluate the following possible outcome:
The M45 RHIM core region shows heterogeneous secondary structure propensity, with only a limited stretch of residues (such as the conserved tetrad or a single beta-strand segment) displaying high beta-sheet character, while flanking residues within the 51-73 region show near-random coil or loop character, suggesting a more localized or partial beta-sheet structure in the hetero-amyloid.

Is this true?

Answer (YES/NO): NO